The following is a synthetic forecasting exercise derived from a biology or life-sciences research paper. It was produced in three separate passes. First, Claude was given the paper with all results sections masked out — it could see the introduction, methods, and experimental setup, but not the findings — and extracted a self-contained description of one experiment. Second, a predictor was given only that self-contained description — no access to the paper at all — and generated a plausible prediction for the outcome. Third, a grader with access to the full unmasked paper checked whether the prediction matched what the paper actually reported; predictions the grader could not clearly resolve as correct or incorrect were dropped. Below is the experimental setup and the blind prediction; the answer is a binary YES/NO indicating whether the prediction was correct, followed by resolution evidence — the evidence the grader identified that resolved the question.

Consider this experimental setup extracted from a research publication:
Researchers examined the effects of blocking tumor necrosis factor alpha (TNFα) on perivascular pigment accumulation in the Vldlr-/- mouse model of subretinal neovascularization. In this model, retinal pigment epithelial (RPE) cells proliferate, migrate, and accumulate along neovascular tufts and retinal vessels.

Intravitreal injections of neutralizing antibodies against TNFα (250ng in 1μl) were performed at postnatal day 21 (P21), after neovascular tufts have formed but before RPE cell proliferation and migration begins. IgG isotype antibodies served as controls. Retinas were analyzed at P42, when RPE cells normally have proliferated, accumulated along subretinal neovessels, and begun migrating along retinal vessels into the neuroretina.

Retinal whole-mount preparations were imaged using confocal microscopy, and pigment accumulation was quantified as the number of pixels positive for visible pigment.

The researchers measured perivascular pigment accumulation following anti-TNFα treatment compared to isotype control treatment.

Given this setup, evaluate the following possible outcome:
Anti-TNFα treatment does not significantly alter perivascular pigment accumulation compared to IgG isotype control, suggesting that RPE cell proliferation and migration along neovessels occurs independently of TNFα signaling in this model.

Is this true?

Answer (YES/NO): NO